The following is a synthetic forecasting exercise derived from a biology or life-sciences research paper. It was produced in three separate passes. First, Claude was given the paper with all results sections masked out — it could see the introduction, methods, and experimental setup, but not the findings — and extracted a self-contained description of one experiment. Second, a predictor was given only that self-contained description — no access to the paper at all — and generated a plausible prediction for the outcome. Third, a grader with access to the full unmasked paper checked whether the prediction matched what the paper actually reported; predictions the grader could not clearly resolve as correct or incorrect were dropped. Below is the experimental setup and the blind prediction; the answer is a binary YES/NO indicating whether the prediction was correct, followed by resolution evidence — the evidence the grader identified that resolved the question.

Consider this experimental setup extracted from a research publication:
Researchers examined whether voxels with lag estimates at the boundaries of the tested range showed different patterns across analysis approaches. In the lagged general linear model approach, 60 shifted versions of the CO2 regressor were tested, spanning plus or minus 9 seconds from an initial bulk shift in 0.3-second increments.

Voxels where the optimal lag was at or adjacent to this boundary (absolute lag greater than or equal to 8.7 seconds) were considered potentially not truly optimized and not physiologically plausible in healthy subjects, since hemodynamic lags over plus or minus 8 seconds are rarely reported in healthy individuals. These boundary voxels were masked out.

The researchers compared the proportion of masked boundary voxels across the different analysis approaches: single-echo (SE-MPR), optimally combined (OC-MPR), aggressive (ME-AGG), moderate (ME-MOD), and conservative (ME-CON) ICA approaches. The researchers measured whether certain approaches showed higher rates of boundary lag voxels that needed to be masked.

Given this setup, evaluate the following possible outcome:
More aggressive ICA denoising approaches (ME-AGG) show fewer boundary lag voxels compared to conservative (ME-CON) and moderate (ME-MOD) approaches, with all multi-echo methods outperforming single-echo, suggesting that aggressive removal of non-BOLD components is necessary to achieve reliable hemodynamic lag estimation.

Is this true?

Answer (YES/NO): NO